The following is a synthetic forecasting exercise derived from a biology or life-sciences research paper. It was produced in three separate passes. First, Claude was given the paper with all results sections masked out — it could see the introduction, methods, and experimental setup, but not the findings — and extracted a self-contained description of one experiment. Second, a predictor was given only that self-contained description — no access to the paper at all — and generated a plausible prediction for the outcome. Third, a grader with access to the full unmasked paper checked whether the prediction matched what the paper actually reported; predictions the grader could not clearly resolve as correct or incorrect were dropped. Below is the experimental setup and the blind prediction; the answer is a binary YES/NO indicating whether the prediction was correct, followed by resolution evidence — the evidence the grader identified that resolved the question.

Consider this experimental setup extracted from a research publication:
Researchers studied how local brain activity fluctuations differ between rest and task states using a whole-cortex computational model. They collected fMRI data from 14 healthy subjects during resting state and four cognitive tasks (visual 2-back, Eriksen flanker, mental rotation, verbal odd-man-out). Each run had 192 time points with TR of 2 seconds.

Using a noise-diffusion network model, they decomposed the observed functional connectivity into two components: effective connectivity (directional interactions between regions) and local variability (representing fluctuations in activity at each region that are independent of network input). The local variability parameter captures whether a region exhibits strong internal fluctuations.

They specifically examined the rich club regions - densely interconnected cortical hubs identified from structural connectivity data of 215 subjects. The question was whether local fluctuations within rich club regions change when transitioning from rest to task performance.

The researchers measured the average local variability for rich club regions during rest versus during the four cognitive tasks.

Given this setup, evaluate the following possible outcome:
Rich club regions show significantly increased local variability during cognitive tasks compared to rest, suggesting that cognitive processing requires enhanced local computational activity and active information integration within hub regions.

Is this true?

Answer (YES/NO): NO